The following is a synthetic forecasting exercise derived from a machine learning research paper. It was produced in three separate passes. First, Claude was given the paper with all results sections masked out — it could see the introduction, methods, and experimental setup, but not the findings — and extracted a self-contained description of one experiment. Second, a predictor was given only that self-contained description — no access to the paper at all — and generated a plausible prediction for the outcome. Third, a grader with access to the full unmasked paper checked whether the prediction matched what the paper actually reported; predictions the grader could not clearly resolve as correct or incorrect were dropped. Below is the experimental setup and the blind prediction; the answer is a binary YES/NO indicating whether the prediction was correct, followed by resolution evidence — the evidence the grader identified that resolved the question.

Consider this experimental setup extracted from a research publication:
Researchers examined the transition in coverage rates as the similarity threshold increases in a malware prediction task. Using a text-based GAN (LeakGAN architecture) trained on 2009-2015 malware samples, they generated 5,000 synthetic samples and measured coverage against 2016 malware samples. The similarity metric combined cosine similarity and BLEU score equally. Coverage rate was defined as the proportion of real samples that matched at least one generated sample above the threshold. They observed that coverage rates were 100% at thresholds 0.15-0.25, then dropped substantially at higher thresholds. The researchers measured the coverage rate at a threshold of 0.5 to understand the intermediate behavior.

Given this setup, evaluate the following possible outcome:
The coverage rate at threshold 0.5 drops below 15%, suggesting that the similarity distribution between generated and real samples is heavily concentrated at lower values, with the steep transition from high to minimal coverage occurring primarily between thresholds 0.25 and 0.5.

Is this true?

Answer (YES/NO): NO